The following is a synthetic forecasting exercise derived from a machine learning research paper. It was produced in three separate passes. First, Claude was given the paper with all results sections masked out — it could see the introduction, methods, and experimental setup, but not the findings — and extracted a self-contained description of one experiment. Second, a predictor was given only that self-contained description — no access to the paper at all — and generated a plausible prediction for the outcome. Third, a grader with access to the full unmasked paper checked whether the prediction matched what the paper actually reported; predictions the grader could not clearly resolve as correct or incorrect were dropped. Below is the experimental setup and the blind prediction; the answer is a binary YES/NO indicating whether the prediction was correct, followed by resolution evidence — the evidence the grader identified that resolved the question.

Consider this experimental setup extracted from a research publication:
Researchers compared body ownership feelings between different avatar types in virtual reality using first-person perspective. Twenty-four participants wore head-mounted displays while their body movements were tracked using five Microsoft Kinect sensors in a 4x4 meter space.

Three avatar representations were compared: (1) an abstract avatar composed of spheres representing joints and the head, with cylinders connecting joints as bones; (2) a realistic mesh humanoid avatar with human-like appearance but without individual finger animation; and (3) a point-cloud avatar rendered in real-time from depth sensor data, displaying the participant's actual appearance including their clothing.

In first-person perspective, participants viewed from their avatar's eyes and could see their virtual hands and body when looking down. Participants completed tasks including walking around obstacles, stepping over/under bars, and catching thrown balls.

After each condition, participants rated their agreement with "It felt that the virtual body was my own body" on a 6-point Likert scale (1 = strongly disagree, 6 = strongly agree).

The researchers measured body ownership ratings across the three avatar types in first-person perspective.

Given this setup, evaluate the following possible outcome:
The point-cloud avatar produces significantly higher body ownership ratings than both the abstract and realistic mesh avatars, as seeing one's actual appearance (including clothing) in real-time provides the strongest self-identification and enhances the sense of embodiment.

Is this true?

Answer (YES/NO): NO